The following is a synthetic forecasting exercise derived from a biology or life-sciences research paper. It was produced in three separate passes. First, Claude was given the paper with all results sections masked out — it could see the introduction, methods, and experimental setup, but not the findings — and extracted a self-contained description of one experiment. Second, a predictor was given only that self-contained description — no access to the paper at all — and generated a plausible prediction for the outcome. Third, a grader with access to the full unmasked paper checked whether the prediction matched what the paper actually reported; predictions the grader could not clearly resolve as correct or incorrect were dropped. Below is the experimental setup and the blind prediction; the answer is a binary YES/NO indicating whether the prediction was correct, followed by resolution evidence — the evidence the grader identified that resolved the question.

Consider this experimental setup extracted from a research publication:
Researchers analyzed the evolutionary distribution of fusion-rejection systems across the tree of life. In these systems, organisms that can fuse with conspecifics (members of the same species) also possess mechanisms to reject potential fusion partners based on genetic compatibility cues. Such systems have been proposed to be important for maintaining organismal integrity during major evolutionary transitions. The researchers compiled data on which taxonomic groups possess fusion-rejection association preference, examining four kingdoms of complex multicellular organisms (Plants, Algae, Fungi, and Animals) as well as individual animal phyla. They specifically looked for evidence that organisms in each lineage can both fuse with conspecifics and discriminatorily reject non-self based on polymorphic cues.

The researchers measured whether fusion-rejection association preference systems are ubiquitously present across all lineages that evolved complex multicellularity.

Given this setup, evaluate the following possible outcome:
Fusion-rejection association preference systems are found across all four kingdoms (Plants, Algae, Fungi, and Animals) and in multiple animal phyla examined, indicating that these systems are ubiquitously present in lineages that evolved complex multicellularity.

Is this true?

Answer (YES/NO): NO